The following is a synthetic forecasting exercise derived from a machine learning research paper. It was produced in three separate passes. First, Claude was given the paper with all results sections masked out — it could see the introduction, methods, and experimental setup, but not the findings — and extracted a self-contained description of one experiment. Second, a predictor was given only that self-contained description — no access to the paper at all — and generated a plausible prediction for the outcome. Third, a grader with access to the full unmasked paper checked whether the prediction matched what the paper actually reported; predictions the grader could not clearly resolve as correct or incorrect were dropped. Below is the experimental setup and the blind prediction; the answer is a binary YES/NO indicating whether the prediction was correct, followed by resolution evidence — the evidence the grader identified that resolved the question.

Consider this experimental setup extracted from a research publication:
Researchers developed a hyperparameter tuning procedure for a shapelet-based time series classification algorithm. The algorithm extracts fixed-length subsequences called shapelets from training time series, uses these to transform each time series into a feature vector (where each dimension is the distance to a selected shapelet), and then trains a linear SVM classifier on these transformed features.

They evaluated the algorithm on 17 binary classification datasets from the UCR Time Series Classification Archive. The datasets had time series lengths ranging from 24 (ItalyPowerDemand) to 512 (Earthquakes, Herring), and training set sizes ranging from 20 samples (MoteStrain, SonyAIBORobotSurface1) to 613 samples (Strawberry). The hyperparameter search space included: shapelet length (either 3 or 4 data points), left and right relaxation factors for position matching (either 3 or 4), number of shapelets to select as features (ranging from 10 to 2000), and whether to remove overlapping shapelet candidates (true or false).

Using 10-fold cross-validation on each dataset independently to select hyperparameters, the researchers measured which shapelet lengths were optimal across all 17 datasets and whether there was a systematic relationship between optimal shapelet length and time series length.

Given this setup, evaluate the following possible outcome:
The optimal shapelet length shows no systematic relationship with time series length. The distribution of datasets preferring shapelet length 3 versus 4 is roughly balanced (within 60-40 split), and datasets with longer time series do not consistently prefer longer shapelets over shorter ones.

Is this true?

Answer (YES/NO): NO